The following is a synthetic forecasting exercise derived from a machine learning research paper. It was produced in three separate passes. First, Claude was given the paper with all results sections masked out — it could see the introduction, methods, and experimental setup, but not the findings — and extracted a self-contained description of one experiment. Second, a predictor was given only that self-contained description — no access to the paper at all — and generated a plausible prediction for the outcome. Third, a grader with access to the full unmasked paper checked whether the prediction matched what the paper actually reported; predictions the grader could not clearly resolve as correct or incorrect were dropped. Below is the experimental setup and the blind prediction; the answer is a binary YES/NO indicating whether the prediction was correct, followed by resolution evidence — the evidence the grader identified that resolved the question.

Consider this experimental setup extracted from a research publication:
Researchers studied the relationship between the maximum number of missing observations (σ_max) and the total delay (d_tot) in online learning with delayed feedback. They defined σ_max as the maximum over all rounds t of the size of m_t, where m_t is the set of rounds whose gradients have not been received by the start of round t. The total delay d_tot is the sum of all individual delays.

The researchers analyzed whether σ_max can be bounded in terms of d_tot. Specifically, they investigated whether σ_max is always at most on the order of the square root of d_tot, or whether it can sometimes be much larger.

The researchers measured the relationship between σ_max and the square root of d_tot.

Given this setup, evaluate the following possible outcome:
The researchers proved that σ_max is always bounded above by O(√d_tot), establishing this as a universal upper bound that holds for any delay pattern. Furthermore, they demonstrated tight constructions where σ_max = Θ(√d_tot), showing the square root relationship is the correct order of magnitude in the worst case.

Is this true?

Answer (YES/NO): YES